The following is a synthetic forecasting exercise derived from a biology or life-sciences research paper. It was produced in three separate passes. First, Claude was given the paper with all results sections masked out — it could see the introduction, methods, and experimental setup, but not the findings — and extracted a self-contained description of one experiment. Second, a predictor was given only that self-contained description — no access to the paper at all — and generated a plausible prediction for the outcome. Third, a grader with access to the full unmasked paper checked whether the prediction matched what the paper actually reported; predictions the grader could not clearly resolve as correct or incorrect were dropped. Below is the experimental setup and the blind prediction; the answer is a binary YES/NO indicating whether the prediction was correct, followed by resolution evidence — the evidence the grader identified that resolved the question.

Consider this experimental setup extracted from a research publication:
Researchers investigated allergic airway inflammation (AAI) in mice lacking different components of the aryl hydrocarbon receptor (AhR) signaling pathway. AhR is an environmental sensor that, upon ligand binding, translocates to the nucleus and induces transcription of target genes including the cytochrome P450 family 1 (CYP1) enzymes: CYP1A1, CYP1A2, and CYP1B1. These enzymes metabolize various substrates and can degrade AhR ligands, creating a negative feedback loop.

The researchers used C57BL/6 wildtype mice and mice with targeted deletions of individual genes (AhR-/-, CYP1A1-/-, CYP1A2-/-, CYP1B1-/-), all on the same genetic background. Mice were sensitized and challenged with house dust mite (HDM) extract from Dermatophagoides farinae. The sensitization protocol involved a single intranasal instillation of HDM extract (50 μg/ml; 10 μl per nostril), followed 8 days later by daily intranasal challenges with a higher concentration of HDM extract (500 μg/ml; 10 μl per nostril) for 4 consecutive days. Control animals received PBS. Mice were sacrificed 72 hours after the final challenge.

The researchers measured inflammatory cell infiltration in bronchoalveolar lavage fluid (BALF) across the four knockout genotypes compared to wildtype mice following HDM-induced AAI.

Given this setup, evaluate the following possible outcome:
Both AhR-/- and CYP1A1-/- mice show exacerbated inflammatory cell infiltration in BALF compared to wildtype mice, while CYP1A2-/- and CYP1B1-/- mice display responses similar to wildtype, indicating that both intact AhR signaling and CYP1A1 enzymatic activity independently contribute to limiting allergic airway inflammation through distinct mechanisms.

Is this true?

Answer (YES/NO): NO